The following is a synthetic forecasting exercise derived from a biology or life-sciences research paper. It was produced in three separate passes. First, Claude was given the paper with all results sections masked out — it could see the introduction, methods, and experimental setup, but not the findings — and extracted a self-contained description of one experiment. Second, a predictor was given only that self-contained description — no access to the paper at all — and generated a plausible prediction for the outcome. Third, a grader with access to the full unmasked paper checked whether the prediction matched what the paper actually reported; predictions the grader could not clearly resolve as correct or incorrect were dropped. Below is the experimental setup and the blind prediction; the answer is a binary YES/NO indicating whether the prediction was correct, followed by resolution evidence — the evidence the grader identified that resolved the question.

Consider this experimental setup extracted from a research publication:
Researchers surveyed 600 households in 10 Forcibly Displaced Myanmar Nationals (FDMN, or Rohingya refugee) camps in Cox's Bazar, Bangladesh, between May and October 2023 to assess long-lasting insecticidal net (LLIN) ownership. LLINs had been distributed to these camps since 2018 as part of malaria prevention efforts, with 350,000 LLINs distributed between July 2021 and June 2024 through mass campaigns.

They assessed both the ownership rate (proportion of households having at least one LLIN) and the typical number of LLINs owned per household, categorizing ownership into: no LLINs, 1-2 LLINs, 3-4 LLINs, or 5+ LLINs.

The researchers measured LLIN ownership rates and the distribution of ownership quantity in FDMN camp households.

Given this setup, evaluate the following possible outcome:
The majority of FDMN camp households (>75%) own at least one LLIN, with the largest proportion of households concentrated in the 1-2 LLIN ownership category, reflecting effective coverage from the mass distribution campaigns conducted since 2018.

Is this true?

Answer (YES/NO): YES